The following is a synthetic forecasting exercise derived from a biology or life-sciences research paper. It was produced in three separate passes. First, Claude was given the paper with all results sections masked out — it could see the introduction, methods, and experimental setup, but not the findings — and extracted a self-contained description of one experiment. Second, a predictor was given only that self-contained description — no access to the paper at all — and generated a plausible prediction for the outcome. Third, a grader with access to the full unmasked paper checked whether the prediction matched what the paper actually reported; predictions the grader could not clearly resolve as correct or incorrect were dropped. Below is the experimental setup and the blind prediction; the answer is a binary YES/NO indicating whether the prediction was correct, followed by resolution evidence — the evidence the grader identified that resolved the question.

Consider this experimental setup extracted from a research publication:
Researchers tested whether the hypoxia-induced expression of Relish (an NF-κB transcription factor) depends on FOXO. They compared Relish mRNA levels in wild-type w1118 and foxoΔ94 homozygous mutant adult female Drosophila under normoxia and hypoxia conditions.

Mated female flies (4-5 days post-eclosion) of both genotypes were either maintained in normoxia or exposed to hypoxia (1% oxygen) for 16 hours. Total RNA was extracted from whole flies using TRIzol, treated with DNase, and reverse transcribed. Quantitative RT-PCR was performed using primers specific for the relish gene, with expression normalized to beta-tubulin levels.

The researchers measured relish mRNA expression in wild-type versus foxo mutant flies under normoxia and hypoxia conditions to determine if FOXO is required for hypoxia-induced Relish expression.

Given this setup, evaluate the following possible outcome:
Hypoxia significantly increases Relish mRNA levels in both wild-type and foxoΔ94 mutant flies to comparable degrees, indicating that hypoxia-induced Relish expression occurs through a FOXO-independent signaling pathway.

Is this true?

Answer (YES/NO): NO